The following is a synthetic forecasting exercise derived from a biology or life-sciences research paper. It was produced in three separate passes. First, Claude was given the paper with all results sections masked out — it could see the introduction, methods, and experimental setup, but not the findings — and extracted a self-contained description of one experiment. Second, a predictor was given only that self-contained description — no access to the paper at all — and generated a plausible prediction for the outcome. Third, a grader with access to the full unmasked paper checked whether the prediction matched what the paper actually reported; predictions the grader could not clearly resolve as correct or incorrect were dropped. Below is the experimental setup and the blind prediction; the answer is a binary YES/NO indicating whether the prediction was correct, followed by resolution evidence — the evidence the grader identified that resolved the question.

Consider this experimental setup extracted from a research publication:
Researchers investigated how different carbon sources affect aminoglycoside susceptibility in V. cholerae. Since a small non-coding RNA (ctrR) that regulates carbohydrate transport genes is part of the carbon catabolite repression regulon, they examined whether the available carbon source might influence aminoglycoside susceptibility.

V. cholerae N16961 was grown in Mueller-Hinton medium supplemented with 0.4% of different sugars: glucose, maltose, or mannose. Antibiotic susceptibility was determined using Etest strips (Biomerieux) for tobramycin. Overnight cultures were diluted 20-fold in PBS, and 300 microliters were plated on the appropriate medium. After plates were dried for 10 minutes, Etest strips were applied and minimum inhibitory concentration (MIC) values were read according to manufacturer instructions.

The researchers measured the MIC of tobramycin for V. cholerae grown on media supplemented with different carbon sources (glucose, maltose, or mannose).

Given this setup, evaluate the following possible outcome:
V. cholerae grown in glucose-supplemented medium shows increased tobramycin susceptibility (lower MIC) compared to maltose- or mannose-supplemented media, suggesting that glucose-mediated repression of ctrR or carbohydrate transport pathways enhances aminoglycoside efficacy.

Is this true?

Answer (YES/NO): NO